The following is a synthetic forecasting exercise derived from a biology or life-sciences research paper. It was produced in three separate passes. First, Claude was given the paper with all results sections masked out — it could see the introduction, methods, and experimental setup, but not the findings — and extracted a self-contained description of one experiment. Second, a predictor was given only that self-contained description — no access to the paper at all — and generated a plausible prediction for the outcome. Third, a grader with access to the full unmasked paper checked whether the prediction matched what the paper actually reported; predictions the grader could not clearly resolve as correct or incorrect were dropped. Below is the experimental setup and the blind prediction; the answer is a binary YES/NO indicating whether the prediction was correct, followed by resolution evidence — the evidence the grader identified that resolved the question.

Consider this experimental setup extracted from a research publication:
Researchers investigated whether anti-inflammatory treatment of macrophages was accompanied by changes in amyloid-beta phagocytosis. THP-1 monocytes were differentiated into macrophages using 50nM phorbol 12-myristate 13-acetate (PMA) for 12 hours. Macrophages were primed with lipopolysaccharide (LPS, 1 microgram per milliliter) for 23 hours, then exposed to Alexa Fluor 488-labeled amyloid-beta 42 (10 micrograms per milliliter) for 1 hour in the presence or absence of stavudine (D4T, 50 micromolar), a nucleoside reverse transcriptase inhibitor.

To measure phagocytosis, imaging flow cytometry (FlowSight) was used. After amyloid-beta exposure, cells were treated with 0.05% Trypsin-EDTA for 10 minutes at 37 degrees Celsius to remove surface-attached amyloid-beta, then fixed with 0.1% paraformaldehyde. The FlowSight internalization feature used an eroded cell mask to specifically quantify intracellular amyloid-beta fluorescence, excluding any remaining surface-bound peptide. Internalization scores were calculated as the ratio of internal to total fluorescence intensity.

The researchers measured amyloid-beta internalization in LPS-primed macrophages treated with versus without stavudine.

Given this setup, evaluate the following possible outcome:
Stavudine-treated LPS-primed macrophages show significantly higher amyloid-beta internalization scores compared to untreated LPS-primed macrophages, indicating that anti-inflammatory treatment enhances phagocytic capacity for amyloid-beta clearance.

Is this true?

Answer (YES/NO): NO